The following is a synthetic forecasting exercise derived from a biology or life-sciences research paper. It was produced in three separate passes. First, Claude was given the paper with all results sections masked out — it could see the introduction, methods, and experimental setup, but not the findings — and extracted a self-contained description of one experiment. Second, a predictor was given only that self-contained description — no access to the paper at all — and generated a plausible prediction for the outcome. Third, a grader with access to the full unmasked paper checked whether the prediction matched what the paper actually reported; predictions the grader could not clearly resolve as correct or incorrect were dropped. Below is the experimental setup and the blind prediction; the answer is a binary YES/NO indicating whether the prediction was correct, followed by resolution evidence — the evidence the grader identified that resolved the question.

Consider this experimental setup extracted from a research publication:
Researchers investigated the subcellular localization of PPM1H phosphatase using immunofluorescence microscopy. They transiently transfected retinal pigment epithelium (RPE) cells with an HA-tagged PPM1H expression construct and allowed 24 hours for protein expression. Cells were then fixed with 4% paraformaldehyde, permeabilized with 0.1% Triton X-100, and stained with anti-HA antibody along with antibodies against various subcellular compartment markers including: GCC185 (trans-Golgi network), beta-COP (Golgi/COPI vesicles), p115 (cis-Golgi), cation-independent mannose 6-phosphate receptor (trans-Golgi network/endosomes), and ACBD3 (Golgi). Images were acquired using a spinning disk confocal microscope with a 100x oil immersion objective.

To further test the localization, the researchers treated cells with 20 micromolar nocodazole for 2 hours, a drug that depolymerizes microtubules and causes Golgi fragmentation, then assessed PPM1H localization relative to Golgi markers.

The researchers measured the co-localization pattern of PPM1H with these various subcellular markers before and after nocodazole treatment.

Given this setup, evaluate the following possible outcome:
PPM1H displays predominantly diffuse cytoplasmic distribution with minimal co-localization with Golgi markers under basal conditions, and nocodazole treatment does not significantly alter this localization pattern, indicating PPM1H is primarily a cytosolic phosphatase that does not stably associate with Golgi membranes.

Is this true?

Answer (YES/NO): NO